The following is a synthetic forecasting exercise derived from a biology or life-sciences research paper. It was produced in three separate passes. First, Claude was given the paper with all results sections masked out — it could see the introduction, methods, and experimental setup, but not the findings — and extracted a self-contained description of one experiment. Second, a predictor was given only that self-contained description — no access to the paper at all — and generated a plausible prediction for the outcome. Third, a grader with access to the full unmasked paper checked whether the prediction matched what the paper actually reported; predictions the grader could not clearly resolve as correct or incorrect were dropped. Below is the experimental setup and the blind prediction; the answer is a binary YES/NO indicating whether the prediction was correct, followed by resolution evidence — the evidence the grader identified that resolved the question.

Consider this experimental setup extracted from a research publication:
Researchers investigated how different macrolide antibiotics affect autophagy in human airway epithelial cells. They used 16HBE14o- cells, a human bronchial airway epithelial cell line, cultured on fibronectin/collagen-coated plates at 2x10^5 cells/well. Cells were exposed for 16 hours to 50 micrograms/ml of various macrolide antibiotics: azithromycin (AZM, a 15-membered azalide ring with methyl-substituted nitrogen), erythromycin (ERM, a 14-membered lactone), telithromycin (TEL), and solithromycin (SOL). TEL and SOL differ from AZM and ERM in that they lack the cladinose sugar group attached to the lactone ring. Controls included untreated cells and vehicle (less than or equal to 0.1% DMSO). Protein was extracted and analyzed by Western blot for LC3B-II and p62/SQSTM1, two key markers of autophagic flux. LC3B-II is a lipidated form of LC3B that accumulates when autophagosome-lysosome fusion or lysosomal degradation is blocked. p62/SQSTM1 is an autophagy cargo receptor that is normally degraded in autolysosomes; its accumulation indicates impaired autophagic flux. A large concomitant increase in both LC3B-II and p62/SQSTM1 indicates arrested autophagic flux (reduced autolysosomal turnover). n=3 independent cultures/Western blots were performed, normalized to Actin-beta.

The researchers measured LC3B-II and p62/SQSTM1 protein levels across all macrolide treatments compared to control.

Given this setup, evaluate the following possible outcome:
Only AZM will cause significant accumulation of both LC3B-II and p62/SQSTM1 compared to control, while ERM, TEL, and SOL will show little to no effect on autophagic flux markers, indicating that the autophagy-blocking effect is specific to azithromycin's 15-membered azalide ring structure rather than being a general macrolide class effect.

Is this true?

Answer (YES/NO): NO